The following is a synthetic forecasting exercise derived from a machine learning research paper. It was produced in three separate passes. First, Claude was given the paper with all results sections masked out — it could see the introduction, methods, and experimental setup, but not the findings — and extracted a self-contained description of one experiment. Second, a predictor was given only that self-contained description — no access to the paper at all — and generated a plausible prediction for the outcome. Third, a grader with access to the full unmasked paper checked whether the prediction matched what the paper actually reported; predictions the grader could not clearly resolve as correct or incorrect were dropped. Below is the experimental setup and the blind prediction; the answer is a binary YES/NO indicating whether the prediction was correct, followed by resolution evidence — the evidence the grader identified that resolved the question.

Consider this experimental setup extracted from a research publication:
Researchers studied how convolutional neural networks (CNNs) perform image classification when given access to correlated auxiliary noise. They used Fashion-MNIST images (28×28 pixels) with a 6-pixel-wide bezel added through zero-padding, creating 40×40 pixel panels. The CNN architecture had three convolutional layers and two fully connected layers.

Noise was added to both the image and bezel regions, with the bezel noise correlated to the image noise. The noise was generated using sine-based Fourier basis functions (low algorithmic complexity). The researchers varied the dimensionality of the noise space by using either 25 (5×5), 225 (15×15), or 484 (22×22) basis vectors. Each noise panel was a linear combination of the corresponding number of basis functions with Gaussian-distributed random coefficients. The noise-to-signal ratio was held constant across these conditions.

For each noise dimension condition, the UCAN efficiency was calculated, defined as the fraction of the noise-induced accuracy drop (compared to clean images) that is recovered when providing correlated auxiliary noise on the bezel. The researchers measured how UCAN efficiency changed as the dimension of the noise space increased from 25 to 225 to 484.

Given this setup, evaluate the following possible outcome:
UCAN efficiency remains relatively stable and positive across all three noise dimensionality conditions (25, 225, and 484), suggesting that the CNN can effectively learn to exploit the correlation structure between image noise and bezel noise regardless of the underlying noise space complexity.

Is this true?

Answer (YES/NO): NO